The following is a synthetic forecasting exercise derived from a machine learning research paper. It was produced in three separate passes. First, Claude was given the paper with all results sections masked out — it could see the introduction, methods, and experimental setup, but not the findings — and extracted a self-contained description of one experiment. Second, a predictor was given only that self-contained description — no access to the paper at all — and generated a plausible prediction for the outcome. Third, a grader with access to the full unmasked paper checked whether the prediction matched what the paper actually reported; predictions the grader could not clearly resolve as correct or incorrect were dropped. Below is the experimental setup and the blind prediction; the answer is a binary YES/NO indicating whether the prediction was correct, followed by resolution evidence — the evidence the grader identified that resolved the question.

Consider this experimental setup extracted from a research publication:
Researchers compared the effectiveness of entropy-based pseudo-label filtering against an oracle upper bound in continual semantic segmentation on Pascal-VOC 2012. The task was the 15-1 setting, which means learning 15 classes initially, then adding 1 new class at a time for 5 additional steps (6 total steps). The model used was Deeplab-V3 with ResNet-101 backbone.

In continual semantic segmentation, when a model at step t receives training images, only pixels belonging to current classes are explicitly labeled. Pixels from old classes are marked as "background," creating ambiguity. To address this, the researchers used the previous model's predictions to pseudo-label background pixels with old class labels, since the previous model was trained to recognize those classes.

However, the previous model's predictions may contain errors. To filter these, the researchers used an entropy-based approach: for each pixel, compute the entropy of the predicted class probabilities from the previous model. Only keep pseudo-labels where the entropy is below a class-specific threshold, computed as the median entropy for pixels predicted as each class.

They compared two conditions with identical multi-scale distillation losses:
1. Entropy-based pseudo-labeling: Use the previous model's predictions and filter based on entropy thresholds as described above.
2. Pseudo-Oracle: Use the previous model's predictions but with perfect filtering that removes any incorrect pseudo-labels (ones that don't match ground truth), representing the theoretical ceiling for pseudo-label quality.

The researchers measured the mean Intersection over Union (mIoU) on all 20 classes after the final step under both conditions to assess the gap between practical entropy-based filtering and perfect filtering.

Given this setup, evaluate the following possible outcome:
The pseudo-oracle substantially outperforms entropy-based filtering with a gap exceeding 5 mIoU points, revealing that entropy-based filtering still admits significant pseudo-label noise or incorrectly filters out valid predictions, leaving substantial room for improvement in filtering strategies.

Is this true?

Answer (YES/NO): NO